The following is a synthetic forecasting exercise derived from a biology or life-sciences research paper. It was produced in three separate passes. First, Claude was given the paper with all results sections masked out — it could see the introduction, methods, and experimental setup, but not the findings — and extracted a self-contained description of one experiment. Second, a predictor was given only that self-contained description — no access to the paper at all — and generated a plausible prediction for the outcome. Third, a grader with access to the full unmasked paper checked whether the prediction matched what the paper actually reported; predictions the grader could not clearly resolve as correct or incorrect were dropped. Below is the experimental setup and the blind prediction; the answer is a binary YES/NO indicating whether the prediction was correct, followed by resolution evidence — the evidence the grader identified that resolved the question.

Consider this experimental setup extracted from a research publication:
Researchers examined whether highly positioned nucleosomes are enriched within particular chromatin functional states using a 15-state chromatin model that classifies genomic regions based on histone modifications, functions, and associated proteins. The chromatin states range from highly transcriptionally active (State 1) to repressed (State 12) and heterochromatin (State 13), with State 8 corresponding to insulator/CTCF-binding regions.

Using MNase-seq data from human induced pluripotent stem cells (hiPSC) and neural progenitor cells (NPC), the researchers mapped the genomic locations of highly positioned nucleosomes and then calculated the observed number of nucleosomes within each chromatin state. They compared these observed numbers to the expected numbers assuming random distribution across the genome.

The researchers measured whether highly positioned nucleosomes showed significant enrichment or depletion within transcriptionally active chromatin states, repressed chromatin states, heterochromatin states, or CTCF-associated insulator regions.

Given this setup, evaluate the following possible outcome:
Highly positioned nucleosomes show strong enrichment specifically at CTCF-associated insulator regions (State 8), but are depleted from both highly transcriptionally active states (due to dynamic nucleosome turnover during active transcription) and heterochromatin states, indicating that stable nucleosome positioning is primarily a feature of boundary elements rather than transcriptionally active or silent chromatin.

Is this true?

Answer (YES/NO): NO